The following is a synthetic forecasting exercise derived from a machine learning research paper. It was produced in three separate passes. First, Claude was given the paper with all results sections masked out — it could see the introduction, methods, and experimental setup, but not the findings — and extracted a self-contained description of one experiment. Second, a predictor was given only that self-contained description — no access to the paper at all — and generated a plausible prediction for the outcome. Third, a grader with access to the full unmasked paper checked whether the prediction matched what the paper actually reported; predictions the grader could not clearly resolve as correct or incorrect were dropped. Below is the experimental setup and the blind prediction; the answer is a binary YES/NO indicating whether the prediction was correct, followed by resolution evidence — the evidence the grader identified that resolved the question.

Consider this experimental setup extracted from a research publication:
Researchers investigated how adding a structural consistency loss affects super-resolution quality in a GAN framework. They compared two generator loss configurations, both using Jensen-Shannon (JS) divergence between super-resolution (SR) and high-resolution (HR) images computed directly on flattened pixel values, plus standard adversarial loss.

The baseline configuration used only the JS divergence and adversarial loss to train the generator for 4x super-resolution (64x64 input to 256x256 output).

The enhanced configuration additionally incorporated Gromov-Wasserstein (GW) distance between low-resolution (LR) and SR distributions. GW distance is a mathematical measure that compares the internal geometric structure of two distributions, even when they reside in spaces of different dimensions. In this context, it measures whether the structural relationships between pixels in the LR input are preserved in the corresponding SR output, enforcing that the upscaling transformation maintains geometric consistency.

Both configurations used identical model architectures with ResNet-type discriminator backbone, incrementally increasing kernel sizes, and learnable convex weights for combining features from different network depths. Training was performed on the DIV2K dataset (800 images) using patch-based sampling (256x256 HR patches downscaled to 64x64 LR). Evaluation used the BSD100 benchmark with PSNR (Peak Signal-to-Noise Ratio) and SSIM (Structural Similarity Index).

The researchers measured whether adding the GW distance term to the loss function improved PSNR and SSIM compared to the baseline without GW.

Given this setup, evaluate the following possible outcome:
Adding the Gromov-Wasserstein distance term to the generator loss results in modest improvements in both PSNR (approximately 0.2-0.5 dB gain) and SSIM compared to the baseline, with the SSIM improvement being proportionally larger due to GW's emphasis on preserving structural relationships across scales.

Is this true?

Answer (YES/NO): YES